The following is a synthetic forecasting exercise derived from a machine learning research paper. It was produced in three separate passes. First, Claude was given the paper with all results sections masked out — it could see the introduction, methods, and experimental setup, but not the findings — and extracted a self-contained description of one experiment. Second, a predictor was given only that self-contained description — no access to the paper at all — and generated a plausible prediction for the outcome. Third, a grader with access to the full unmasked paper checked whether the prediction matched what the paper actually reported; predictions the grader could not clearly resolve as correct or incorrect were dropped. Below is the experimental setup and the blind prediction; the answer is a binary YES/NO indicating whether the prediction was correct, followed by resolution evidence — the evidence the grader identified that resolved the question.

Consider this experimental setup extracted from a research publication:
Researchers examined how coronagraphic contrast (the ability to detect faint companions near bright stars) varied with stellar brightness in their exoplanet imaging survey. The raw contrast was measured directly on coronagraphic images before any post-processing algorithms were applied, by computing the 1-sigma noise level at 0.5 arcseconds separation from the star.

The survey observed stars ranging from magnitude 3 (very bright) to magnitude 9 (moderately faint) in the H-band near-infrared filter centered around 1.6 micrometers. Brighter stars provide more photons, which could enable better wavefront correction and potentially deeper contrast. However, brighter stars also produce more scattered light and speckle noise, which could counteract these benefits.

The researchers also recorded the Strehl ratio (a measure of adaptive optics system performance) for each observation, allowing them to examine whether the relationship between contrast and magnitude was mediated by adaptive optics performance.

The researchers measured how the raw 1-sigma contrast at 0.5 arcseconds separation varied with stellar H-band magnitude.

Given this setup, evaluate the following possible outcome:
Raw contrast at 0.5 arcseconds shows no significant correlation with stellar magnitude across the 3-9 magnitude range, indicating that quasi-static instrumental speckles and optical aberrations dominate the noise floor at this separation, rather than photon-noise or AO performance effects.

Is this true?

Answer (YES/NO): NO